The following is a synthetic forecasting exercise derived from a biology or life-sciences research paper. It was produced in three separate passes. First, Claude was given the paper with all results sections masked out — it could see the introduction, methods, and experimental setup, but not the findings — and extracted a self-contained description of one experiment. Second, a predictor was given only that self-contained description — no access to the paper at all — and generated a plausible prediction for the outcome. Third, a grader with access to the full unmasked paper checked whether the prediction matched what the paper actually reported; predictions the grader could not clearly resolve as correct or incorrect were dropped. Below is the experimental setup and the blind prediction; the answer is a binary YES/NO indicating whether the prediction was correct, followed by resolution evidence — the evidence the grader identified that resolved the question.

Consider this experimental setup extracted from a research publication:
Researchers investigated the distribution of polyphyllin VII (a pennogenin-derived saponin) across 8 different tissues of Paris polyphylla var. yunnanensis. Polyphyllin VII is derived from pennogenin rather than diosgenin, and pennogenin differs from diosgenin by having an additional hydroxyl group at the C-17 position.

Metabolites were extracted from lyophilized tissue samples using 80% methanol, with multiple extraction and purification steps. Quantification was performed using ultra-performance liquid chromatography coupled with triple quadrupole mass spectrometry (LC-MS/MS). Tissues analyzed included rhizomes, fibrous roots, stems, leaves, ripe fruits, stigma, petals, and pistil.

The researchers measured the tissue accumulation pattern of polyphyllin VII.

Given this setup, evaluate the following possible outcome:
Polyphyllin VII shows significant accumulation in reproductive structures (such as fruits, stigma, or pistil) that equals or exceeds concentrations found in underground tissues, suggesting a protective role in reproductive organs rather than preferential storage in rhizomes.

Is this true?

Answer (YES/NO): YES